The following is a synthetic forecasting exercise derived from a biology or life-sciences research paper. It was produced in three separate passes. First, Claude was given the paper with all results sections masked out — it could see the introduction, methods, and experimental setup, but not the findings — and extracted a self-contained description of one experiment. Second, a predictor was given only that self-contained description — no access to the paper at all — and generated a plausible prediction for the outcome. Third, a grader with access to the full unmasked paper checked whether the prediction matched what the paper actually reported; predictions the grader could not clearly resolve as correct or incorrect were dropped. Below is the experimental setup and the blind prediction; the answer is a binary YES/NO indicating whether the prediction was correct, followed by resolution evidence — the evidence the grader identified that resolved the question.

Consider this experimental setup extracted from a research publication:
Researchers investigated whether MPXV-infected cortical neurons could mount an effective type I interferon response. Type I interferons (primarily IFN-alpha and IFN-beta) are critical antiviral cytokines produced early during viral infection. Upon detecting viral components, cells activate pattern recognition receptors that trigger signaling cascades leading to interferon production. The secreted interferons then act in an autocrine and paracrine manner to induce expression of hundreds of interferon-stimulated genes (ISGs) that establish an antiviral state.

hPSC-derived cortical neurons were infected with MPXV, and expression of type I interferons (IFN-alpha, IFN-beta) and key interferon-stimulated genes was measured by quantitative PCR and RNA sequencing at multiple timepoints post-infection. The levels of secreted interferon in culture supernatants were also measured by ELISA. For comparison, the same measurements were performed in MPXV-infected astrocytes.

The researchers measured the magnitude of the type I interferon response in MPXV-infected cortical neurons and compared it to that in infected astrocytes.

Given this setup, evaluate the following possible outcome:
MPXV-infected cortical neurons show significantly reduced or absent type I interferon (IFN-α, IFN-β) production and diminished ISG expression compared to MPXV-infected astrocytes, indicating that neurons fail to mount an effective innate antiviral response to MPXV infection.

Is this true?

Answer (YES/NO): NO